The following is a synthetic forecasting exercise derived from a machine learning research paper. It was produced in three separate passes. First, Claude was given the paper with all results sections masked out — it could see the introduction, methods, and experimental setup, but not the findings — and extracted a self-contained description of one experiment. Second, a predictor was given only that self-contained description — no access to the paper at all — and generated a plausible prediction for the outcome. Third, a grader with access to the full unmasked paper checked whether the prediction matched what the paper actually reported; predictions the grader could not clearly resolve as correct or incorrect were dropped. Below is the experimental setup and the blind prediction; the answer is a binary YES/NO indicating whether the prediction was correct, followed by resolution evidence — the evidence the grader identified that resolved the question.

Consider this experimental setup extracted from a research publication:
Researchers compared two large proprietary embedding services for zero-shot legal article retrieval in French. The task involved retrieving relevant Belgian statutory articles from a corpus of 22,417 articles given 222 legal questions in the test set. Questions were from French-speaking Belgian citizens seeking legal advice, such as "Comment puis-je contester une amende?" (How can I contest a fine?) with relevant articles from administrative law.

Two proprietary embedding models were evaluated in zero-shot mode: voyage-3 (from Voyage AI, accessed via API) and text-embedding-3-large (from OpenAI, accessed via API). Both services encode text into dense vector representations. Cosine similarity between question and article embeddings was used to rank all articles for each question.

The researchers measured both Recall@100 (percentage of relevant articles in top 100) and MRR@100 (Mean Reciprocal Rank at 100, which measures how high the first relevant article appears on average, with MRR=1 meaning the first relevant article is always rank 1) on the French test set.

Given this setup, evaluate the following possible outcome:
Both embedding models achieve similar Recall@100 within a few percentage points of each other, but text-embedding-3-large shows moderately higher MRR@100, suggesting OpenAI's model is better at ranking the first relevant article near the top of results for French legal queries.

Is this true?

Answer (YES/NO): NO